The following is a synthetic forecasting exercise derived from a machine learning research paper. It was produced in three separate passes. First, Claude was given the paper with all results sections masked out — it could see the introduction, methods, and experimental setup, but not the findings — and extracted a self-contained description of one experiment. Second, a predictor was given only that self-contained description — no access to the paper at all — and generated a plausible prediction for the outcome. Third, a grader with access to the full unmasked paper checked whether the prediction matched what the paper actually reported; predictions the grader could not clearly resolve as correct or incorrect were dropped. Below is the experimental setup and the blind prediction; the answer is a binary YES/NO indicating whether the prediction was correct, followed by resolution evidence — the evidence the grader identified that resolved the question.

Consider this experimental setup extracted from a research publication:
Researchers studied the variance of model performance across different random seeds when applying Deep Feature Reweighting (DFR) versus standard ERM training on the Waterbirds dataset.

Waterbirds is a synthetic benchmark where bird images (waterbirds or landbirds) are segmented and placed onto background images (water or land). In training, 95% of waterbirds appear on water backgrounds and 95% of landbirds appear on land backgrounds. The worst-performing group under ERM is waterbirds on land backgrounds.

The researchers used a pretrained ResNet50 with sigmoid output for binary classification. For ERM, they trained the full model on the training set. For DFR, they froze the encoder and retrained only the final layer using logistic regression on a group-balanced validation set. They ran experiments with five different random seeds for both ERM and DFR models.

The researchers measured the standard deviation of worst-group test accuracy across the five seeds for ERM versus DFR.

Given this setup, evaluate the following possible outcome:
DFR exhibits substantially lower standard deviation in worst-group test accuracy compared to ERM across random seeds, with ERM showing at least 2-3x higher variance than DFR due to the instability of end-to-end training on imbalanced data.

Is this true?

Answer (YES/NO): YES